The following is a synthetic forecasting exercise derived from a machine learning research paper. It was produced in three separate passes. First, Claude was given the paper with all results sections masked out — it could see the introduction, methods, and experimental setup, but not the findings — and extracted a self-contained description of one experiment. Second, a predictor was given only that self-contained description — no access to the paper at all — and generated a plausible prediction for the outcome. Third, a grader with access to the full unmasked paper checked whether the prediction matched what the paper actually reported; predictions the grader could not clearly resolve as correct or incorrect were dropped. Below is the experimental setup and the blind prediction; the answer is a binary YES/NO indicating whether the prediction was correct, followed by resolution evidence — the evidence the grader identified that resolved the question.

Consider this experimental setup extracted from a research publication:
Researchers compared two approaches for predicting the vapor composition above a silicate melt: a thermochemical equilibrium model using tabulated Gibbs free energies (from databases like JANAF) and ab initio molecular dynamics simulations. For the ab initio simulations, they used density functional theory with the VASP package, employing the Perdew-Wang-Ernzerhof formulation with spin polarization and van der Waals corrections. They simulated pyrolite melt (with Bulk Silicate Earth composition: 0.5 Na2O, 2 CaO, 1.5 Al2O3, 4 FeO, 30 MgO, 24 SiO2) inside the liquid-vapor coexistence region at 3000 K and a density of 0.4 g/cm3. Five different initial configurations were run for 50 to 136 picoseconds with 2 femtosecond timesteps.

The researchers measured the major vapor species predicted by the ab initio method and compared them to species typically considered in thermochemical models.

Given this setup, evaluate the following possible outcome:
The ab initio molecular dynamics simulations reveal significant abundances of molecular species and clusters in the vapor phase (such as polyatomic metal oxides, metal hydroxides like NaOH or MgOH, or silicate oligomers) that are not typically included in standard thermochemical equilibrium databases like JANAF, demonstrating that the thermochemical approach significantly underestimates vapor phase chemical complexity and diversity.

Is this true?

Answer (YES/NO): NO